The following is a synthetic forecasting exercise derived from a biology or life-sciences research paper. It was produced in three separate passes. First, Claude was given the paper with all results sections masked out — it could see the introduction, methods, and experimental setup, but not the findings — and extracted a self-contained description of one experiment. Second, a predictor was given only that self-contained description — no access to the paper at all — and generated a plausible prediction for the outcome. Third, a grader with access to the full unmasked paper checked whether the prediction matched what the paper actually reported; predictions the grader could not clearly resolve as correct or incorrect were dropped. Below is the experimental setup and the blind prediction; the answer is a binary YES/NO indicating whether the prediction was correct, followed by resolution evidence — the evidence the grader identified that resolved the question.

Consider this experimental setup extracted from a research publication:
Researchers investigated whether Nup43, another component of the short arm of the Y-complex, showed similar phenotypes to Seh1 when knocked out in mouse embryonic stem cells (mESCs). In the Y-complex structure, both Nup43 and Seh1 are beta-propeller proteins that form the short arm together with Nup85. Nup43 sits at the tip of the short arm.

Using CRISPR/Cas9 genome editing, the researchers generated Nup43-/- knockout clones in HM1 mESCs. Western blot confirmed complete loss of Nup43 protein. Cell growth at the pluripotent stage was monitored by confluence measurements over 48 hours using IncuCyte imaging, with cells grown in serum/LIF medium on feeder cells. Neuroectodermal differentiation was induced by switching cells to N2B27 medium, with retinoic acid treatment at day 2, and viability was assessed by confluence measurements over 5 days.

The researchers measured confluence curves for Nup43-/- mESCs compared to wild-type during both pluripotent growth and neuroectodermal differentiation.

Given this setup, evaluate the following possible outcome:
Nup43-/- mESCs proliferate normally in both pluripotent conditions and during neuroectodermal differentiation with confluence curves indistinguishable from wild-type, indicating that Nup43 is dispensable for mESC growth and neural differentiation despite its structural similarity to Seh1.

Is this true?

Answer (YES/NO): NO